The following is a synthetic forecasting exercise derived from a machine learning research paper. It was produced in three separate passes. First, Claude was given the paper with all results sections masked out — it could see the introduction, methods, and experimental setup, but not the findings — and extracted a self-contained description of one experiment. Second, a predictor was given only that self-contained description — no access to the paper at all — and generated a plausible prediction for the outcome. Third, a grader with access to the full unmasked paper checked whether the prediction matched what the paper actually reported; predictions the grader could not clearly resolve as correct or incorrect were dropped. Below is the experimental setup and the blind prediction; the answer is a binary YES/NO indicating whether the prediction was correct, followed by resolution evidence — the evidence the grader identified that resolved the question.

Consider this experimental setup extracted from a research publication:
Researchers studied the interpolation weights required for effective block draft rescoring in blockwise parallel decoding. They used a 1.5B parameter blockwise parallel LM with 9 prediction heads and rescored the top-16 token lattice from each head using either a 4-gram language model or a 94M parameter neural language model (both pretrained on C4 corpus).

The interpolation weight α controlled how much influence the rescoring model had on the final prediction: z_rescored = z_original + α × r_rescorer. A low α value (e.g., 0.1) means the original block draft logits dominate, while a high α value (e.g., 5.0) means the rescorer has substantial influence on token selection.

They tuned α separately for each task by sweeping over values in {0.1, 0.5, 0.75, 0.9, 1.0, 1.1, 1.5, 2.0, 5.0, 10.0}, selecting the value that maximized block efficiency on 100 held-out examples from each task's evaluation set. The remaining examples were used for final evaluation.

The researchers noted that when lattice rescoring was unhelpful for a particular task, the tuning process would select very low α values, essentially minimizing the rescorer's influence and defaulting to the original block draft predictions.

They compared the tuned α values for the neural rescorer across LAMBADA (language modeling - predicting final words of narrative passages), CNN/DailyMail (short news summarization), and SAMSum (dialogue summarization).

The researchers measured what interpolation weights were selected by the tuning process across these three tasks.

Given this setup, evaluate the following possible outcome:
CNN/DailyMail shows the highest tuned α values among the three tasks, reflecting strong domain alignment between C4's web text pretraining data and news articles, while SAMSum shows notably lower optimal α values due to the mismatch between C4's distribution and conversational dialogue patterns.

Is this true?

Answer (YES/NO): NO